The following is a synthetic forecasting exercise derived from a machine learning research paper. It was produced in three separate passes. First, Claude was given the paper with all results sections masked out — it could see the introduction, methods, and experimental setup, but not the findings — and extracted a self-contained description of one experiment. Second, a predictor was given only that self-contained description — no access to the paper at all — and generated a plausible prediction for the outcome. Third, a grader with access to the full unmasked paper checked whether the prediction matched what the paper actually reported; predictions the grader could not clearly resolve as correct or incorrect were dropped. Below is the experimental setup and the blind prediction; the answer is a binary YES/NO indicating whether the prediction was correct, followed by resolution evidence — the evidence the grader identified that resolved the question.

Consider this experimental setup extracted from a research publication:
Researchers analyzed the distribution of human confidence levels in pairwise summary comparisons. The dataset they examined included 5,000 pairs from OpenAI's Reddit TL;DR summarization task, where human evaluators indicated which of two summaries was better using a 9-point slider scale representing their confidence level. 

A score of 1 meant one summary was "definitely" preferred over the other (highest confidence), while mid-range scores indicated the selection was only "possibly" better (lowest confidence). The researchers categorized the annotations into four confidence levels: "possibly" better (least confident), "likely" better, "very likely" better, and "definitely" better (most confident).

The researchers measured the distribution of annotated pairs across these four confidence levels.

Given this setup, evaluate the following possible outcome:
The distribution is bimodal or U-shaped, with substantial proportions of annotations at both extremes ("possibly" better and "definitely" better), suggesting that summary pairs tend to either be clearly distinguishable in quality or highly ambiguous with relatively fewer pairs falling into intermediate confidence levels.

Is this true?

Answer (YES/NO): NO